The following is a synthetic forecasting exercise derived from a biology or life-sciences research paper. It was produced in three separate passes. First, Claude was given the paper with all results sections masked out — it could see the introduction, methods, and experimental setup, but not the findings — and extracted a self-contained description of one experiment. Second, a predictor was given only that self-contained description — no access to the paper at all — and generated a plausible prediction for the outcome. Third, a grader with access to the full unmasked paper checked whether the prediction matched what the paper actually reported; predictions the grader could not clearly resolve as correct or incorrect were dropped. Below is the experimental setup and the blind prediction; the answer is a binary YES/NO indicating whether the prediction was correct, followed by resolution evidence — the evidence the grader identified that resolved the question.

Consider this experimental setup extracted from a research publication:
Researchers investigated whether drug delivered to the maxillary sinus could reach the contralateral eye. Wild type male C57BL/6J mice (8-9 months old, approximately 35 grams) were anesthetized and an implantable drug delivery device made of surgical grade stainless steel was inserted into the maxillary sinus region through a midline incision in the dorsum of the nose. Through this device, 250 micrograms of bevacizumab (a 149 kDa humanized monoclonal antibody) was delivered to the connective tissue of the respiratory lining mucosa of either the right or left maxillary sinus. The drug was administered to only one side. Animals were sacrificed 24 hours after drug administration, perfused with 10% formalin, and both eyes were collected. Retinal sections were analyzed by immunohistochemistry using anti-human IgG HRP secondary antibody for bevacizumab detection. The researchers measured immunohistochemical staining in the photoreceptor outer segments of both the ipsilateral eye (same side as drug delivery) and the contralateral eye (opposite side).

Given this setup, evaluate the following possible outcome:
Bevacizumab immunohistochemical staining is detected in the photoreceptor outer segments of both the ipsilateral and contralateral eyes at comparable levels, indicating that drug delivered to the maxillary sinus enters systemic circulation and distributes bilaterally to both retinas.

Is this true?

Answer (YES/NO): NO